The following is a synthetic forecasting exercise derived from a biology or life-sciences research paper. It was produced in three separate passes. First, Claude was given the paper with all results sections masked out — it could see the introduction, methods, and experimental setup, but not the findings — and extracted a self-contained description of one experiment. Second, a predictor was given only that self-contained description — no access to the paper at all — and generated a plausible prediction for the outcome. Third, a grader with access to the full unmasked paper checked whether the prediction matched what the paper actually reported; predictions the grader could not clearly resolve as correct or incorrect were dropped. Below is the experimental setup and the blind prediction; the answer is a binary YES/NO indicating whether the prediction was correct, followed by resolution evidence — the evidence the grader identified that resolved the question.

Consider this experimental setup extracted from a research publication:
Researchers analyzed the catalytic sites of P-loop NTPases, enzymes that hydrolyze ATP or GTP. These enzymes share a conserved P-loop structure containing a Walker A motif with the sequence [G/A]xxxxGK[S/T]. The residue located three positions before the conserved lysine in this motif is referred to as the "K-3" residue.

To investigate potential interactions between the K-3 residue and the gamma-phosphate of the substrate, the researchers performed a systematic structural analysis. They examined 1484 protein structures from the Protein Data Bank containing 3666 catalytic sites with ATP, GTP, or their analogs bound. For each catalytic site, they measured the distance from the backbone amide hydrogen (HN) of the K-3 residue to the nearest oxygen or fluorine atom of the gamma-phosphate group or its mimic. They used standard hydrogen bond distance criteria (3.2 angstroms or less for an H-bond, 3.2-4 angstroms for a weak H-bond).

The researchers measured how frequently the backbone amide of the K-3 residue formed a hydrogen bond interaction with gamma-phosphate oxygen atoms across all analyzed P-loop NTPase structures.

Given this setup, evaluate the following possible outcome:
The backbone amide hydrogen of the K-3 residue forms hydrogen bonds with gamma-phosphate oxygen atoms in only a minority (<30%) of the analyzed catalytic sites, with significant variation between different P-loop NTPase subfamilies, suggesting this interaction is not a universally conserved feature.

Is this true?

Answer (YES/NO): NO